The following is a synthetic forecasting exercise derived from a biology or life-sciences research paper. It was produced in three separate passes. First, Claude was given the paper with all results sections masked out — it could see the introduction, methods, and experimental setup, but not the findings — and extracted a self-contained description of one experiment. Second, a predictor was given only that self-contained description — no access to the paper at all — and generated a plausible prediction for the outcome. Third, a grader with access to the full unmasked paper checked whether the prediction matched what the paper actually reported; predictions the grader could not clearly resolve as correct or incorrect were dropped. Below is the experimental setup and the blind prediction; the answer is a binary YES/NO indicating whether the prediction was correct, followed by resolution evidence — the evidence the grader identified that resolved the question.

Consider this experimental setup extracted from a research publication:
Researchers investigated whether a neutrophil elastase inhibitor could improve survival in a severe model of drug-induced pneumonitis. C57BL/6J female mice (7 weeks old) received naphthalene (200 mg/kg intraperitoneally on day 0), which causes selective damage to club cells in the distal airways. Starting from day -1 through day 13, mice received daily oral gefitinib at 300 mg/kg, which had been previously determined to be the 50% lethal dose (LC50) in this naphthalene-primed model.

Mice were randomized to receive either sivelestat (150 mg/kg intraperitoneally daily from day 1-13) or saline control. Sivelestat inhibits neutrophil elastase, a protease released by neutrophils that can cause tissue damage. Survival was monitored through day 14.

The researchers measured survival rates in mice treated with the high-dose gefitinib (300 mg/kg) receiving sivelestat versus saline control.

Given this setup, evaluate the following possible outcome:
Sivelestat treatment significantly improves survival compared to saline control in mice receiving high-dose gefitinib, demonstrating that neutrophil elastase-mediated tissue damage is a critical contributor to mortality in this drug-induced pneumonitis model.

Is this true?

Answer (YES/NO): YES